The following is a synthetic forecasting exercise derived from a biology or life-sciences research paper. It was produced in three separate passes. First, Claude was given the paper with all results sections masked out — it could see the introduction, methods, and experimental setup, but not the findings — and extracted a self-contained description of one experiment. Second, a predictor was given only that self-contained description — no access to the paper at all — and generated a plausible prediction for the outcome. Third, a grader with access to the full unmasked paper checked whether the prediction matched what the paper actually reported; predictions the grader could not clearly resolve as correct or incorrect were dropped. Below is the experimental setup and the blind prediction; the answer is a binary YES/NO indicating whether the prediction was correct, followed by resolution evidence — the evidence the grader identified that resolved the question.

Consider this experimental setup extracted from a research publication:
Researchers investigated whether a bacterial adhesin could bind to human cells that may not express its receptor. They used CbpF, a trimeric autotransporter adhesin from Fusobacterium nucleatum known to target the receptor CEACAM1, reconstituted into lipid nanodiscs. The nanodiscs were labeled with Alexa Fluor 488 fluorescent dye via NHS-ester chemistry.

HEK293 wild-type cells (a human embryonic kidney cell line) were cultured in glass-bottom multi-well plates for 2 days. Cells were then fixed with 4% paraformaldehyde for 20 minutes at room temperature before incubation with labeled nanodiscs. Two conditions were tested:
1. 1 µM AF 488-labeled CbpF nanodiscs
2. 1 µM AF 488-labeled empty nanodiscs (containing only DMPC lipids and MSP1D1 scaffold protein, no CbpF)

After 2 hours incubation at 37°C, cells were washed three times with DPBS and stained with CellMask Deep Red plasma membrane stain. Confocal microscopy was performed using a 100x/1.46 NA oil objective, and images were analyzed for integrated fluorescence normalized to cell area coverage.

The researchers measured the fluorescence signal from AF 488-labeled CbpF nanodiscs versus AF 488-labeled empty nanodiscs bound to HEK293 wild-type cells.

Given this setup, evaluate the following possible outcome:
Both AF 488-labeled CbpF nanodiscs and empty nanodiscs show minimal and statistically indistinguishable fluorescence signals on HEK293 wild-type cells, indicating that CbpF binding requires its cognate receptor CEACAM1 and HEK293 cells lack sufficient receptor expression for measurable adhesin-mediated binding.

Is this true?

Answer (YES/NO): NO